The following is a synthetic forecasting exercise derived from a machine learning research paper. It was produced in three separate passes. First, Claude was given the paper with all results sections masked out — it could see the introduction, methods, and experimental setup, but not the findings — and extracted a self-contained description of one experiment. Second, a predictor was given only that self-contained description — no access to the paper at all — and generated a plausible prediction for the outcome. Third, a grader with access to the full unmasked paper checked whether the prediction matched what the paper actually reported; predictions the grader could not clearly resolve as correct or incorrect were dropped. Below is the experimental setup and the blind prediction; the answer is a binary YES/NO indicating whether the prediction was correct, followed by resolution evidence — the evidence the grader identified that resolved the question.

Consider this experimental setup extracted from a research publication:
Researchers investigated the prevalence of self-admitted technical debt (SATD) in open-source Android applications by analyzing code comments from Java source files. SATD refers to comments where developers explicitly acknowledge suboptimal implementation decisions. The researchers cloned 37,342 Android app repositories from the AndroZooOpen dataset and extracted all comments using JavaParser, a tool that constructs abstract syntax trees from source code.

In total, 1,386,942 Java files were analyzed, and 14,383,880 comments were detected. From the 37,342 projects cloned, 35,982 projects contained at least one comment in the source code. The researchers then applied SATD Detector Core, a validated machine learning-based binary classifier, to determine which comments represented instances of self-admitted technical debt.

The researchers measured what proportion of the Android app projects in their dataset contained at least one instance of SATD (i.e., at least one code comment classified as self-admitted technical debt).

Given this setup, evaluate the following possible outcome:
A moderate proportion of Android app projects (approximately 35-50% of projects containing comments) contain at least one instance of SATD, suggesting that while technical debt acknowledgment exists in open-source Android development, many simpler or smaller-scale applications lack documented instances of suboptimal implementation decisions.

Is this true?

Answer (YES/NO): YES